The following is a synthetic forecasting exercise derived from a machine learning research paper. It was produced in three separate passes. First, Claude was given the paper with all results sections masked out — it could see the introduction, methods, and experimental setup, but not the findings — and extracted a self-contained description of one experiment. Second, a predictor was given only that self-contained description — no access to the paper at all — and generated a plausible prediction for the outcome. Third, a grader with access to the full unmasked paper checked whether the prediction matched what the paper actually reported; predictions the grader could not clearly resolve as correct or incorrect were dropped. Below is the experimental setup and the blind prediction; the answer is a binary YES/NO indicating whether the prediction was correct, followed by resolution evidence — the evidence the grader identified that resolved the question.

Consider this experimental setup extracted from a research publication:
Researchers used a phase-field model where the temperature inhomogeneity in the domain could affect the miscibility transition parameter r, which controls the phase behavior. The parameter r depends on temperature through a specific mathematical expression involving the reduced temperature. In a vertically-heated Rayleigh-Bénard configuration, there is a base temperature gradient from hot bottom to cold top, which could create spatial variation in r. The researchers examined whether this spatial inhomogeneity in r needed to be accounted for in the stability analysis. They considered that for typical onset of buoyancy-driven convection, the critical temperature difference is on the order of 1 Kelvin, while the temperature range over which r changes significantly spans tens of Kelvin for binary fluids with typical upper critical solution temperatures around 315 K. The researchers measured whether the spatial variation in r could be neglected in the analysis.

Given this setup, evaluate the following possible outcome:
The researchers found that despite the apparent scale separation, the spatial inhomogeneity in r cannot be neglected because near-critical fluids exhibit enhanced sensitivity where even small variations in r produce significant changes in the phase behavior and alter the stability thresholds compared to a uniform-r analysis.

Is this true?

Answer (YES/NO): NO